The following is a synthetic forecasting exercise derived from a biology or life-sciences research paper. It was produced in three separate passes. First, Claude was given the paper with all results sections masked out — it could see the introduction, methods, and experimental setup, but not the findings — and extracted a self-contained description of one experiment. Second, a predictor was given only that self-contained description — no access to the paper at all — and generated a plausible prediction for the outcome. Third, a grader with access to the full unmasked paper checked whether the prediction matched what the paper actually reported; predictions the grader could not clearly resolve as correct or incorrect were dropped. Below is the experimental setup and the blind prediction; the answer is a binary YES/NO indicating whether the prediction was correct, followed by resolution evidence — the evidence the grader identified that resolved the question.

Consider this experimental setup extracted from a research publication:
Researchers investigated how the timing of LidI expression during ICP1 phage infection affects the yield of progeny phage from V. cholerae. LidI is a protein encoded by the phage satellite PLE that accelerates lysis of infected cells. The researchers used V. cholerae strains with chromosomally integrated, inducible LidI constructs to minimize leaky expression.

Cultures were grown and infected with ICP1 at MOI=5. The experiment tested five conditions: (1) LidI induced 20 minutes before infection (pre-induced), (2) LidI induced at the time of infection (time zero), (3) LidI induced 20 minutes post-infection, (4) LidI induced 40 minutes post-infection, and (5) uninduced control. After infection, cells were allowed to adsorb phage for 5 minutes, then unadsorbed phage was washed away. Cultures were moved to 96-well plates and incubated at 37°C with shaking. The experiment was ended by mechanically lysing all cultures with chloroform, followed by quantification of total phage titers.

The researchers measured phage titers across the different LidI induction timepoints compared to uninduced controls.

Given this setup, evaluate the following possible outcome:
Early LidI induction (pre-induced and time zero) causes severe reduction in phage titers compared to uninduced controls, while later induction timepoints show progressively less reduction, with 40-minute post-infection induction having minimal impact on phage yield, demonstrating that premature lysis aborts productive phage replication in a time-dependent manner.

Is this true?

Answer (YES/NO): YES